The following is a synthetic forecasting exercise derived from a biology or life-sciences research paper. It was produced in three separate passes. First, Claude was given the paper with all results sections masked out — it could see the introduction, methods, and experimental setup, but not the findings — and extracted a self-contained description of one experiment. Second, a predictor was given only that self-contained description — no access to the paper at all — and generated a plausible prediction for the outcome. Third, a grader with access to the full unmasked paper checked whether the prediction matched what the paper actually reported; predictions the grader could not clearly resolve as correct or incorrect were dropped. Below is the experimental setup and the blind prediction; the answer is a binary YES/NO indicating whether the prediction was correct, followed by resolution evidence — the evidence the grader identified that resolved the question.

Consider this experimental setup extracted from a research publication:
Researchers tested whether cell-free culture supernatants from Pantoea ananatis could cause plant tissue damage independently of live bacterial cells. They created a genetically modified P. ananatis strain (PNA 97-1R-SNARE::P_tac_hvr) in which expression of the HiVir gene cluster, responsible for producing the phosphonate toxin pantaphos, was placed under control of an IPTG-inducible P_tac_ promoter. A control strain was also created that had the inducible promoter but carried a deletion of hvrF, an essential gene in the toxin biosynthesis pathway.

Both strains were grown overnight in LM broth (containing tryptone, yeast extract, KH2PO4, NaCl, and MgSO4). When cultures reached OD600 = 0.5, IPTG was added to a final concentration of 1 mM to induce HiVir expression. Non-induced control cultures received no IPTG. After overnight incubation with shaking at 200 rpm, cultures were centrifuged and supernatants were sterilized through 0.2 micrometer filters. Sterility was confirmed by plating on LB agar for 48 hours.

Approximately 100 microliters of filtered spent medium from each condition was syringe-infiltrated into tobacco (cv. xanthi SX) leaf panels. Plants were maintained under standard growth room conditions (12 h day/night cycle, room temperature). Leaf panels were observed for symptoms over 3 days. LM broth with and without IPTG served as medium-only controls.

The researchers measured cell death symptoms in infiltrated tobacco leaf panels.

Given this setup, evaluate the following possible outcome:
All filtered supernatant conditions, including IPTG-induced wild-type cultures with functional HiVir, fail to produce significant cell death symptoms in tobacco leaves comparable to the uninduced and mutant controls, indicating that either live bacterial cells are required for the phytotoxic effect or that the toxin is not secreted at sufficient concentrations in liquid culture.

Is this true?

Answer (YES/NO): NO